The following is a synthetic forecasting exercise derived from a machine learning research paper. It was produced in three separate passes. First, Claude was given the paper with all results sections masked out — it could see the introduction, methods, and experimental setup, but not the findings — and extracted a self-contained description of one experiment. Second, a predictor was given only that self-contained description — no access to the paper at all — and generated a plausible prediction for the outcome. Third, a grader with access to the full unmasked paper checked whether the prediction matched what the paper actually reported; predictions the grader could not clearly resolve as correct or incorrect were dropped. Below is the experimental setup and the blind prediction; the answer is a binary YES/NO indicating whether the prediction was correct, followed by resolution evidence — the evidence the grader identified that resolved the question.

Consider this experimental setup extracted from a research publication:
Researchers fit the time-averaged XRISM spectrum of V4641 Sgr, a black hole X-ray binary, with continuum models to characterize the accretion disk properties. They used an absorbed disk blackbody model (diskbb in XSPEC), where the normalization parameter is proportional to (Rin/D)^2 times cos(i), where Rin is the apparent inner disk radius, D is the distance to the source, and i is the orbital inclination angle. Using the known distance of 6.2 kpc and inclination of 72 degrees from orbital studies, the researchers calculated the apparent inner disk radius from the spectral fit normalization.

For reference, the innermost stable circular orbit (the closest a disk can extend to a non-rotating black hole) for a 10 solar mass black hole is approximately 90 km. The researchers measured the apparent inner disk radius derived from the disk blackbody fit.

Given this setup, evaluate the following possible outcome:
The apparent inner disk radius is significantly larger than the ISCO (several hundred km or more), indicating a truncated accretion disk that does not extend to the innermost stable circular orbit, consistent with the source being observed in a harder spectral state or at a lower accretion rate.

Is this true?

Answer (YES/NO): NO